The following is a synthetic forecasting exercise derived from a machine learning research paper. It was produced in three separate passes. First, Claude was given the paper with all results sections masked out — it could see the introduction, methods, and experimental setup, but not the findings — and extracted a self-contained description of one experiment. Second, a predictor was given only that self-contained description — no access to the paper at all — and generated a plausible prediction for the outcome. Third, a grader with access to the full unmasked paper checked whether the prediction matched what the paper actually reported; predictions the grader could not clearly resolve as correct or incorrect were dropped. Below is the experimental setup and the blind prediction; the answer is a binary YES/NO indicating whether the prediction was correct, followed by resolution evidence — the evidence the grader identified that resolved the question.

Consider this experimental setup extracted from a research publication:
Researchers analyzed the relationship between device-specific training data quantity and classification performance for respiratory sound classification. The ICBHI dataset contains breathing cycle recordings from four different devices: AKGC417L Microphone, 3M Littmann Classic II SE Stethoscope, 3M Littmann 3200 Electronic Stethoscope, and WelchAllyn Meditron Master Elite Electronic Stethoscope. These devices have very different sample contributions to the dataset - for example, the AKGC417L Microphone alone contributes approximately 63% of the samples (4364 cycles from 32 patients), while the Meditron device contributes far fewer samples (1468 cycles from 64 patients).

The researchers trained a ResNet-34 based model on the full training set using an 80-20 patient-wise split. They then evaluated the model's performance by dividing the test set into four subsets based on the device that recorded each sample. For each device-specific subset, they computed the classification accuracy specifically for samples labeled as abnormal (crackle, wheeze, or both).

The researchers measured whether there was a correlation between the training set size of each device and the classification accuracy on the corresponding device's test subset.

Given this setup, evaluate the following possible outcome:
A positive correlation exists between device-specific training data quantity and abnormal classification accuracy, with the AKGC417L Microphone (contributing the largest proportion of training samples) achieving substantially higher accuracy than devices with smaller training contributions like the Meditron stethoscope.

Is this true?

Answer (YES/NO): YES